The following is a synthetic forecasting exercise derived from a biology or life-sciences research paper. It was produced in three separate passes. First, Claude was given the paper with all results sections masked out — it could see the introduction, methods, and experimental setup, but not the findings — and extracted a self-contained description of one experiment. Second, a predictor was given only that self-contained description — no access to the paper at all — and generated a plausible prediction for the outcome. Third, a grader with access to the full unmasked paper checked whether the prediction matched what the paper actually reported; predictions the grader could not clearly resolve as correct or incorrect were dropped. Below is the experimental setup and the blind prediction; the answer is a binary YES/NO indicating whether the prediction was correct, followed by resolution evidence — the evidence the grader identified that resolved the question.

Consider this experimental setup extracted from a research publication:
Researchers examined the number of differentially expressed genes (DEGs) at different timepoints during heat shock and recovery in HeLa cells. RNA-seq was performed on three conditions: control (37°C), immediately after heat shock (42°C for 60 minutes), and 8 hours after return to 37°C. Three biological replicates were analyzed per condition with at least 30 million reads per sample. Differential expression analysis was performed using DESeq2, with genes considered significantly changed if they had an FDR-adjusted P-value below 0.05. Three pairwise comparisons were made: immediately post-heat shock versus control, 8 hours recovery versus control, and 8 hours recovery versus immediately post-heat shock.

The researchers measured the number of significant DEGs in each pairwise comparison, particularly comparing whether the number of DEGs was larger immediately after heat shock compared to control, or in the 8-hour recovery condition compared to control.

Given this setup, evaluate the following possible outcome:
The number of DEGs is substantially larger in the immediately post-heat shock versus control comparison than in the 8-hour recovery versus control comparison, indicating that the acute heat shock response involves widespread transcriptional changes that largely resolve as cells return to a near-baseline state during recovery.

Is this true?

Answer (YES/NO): NO